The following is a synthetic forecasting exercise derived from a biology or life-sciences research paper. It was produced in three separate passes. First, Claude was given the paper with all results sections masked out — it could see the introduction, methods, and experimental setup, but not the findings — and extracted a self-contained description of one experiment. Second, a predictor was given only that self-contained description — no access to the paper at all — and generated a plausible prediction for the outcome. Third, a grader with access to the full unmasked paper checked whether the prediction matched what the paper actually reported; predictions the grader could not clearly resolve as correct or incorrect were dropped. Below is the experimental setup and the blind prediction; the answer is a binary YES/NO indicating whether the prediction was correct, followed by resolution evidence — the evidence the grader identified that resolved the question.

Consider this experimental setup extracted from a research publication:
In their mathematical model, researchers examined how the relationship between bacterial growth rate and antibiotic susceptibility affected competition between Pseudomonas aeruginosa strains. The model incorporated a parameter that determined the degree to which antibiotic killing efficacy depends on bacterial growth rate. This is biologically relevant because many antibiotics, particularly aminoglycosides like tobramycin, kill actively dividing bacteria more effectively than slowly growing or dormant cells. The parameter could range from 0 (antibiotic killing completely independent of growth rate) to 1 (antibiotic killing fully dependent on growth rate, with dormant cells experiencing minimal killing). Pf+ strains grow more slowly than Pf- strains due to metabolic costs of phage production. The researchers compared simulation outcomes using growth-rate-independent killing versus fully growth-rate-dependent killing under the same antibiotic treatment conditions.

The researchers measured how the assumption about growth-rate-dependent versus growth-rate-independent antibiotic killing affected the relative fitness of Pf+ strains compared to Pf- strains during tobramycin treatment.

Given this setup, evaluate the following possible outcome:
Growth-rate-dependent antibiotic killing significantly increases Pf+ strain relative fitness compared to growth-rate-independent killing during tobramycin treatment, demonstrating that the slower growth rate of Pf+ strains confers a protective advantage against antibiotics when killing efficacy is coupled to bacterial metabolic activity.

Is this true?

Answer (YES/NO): NO